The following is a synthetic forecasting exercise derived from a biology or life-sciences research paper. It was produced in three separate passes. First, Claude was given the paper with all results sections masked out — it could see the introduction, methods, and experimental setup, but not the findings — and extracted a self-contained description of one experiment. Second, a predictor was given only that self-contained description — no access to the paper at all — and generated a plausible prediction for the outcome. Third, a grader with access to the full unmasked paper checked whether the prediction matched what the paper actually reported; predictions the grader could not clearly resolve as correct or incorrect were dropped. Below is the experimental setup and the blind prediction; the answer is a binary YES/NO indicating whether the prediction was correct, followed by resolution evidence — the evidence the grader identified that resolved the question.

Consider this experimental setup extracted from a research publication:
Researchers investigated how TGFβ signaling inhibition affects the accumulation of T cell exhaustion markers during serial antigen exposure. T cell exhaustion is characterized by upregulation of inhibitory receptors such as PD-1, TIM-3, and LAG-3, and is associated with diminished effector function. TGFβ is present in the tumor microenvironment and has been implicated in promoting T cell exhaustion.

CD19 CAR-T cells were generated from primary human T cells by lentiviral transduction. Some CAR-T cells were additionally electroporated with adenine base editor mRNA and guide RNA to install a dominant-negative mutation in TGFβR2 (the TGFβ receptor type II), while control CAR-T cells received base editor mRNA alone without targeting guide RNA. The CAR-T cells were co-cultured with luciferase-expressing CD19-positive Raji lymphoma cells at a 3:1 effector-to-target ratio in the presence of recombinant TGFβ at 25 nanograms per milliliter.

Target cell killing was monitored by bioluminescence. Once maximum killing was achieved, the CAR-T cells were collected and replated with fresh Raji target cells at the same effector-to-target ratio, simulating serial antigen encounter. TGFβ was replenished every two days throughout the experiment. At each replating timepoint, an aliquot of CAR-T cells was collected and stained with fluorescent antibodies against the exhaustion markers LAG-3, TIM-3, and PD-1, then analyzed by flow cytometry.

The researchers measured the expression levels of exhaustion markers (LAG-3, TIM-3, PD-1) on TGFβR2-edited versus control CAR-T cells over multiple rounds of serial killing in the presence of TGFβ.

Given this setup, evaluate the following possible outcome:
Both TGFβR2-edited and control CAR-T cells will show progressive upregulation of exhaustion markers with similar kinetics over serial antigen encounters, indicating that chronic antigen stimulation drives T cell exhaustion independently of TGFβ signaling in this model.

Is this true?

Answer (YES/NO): NO